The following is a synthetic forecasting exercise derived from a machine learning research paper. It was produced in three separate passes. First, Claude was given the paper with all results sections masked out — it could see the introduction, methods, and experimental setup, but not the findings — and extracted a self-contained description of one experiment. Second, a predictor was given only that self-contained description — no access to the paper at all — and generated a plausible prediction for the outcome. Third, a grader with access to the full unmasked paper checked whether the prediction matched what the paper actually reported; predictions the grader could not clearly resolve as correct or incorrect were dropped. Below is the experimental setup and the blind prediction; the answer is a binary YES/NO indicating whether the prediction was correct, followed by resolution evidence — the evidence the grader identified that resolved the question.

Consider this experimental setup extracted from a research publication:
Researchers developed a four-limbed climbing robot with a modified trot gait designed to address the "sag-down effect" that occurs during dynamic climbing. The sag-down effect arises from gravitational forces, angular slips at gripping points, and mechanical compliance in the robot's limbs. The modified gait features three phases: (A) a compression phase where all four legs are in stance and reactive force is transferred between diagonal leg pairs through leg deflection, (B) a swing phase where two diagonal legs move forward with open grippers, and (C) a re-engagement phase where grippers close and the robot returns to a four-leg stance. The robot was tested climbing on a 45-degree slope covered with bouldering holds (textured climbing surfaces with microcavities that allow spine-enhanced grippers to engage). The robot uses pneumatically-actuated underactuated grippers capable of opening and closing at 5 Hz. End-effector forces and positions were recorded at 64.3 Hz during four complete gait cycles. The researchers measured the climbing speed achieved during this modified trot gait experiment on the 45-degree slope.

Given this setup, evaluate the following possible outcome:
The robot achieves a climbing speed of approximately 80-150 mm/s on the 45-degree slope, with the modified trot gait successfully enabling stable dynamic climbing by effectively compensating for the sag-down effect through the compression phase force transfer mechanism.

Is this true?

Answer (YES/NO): NO